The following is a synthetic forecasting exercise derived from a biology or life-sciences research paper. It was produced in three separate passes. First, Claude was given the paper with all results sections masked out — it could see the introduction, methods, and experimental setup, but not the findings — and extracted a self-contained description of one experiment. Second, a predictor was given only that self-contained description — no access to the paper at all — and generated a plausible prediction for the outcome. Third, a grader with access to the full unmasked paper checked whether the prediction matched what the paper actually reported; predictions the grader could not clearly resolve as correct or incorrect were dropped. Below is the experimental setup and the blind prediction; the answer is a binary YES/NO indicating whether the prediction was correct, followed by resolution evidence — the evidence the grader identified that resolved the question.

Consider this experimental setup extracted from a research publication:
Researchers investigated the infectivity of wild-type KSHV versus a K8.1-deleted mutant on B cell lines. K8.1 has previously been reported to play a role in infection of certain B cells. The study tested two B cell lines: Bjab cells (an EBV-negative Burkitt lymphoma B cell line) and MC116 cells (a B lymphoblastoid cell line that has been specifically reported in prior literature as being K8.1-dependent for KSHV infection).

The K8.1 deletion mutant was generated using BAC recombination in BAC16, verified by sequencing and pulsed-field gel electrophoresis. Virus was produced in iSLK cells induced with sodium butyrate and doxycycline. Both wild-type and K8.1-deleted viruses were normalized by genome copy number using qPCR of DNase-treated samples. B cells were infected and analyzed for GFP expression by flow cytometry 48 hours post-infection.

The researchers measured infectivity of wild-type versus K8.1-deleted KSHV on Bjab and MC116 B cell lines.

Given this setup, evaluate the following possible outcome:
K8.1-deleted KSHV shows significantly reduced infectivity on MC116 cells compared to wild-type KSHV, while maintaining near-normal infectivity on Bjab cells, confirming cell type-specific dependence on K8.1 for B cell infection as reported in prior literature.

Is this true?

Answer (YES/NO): YES